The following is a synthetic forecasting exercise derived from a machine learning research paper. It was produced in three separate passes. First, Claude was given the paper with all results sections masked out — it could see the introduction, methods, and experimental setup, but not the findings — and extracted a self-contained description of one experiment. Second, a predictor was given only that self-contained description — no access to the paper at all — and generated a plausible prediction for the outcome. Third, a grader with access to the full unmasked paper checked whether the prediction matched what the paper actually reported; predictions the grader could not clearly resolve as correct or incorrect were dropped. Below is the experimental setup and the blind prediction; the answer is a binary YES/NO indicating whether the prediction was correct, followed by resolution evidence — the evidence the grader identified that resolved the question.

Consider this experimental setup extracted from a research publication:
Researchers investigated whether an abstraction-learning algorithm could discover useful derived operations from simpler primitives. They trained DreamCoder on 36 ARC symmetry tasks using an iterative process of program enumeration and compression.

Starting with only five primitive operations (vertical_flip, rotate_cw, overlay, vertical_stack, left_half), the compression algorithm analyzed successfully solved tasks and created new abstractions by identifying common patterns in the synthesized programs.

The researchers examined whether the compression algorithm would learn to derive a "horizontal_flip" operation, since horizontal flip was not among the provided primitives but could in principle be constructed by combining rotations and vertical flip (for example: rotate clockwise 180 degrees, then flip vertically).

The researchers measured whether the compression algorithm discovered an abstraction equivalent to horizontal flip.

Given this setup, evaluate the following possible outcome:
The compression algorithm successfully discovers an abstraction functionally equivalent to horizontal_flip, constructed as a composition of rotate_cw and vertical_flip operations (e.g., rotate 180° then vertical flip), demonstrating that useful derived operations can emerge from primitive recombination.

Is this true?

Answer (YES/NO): YES